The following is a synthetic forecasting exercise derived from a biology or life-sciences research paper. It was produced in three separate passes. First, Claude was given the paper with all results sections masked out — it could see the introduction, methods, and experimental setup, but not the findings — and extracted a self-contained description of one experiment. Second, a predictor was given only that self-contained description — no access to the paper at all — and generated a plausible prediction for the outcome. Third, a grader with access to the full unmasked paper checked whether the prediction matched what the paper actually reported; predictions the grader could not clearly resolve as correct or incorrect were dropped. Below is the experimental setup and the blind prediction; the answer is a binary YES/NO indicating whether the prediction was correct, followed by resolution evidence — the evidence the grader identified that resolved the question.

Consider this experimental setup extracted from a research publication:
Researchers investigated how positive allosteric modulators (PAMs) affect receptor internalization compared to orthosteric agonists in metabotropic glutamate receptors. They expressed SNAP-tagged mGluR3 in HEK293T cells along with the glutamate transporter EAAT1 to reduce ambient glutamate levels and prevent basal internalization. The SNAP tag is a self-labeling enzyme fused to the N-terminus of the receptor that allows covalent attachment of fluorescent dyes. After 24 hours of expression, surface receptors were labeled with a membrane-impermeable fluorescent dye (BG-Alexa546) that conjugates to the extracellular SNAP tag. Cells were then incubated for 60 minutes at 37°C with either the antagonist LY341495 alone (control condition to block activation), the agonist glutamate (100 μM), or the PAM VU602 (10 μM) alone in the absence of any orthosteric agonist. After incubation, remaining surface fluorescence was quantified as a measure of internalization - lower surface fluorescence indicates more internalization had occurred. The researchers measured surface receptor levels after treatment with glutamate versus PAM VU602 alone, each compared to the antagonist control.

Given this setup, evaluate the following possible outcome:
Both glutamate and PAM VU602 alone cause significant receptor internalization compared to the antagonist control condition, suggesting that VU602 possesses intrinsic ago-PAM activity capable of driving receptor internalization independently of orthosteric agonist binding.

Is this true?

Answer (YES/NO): YES